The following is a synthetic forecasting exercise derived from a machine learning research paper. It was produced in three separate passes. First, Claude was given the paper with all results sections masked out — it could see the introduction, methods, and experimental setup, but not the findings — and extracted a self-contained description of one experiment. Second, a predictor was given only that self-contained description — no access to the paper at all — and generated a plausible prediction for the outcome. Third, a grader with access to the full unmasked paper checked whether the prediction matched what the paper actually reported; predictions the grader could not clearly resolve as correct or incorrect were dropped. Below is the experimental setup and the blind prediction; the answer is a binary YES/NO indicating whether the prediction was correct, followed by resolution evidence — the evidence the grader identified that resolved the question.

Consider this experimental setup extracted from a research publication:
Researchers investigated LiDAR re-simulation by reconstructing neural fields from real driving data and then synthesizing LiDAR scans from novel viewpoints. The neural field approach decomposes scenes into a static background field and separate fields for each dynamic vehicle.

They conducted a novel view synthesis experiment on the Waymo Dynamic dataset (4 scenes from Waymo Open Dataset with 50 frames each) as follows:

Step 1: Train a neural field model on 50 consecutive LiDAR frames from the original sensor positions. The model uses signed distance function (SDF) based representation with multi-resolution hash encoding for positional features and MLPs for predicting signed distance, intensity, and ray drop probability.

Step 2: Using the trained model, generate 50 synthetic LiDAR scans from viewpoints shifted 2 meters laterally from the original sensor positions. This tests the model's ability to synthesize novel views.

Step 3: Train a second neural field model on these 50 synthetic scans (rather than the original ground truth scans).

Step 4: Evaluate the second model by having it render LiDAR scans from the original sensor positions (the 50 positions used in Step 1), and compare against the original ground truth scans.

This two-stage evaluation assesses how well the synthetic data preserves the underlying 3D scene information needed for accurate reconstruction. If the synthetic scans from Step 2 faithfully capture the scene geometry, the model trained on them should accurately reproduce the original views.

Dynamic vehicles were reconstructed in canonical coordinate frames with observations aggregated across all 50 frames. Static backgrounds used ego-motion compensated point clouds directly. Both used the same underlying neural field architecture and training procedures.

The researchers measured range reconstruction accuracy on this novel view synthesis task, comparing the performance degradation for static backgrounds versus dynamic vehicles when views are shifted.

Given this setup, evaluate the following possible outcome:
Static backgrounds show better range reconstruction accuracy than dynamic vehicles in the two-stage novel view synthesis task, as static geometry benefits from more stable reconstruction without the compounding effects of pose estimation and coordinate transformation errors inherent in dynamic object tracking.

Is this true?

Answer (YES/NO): YES